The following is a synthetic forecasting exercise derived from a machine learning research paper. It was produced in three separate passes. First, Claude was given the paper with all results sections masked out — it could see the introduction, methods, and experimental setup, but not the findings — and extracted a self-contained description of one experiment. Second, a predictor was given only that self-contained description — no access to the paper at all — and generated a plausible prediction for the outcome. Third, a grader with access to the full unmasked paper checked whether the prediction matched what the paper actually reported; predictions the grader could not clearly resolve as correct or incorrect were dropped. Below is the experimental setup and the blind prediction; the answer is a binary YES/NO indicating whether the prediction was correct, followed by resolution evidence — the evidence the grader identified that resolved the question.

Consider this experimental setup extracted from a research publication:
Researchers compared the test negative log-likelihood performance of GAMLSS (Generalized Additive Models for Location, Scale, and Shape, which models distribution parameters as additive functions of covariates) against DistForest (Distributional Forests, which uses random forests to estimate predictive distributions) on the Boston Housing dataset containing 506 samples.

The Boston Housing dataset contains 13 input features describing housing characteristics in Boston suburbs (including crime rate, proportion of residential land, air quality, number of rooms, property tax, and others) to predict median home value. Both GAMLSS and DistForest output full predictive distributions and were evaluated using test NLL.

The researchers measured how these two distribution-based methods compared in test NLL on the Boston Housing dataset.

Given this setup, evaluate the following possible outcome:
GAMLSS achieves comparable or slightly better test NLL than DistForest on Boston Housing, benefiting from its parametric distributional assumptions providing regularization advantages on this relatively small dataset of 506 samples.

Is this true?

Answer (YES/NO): YES